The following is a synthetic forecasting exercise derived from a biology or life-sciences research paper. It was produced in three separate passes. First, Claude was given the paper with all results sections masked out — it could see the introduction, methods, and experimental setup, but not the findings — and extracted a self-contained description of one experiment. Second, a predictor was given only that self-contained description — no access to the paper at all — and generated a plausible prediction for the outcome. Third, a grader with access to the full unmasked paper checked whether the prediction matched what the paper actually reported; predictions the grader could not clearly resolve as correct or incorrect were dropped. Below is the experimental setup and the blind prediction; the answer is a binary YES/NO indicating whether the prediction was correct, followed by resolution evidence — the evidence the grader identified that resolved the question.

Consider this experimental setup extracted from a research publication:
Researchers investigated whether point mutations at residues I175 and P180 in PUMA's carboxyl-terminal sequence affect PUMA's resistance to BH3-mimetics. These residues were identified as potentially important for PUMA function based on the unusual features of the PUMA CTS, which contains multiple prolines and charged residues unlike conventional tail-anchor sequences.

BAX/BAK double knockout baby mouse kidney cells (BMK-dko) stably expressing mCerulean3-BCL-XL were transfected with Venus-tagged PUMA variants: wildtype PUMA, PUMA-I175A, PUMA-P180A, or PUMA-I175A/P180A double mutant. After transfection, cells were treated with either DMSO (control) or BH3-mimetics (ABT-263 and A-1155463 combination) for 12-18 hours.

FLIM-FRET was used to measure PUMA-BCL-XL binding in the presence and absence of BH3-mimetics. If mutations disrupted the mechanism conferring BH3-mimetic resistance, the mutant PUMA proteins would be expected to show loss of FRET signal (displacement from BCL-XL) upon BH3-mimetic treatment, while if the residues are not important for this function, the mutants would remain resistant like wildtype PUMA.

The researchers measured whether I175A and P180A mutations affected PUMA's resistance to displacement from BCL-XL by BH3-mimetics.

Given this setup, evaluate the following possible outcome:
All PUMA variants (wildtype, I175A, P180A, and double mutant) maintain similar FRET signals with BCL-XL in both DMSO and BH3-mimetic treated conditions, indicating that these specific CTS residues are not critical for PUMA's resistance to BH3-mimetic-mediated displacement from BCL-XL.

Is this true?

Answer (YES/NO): NO